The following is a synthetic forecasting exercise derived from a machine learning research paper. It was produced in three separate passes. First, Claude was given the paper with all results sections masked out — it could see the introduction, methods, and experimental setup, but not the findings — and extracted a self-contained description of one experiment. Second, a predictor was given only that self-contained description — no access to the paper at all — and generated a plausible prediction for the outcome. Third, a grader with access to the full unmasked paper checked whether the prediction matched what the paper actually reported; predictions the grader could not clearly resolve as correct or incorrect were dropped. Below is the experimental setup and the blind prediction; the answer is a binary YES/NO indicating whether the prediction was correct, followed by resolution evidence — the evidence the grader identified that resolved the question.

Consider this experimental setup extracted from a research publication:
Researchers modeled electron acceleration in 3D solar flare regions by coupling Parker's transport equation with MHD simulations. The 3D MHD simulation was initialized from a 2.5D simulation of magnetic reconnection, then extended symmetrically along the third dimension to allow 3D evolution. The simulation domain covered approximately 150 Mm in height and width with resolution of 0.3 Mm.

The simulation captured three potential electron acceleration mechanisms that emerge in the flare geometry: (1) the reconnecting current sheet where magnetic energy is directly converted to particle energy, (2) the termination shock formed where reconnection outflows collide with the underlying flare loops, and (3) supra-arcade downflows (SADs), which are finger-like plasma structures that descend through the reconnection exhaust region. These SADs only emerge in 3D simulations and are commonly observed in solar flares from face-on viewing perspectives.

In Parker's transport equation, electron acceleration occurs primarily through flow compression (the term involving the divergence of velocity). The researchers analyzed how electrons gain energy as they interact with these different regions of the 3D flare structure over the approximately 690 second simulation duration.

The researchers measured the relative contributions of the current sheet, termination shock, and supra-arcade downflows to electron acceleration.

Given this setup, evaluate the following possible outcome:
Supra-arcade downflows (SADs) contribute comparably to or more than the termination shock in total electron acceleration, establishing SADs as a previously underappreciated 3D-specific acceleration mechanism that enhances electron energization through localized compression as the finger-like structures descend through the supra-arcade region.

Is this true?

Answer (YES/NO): NO